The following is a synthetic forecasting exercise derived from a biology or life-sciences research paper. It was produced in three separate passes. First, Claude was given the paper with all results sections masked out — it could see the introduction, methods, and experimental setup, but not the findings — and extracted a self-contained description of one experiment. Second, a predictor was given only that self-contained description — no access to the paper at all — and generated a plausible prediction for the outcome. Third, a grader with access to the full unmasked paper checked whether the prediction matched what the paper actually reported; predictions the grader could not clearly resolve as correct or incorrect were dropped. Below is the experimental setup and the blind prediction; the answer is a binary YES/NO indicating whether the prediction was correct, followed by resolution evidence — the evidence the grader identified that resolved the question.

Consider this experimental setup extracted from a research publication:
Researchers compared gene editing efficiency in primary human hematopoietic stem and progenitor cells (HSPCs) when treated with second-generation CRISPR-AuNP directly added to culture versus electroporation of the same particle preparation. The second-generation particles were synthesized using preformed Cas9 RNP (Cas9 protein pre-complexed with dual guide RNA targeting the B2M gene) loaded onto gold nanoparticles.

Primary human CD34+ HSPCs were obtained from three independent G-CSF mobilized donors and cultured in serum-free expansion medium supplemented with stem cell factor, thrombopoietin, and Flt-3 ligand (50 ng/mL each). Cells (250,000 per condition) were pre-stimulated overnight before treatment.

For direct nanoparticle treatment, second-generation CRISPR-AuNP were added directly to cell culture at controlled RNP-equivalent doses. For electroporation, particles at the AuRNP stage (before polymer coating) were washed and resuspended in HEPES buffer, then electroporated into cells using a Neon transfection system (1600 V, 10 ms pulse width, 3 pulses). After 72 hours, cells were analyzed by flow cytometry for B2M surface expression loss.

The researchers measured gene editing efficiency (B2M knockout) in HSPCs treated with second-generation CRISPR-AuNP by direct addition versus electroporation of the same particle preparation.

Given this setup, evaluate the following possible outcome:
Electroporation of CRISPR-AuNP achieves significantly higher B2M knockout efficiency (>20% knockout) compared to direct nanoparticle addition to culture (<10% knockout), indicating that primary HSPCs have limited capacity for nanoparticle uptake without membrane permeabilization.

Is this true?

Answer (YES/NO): NO